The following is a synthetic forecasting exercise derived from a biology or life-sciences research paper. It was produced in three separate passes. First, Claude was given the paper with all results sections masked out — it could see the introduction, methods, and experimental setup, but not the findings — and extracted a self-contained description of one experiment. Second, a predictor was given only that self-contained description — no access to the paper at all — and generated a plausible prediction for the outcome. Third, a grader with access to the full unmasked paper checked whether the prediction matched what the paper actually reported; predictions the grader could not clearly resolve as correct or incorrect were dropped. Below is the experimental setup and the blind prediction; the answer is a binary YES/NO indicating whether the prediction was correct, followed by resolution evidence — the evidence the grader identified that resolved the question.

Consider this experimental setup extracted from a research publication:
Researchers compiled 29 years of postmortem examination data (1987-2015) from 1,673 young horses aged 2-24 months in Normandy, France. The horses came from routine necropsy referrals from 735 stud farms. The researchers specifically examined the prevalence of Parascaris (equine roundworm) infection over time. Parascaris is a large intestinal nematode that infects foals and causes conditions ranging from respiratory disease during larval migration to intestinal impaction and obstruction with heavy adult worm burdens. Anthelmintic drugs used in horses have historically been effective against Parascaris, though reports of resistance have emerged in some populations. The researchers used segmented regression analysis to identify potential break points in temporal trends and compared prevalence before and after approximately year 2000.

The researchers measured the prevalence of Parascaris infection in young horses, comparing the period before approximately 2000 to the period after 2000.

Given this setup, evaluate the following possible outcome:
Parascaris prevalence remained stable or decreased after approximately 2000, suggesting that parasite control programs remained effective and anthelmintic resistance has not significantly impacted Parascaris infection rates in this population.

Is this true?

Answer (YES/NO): NO